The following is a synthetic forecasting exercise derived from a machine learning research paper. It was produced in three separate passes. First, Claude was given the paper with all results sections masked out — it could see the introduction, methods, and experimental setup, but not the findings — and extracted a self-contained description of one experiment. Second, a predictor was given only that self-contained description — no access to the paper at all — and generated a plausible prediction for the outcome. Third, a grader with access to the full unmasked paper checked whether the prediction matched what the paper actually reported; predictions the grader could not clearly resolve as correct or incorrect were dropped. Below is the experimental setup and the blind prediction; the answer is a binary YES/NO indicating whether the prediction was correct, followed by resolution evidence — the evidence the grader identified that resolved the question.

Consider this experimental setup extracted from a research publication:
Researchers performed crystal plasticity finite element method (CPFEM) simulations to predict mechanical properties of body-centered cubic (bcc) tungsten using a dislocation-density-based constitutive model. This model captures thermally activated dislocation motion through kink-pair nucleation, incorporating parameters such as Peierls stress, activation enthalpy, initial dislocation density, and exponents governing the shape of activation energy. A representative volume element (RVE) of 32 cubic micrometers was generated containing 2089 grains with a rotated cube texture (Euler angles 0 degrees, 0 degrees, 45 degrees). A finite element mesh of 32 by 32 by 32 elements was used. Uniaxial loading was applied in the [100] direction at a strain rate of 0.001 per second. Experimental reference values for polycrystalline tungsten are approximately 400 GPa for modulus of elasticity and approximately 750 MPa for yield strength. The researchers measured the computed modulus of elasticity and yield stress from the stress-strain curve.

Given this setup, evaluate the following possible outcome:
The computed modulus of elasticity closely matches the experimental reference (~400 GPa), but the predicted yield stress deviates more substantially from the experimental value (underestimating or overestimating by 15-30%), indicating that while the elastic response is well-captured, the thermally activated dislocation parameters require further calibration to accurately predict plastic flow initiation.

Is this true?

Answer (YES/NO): NO